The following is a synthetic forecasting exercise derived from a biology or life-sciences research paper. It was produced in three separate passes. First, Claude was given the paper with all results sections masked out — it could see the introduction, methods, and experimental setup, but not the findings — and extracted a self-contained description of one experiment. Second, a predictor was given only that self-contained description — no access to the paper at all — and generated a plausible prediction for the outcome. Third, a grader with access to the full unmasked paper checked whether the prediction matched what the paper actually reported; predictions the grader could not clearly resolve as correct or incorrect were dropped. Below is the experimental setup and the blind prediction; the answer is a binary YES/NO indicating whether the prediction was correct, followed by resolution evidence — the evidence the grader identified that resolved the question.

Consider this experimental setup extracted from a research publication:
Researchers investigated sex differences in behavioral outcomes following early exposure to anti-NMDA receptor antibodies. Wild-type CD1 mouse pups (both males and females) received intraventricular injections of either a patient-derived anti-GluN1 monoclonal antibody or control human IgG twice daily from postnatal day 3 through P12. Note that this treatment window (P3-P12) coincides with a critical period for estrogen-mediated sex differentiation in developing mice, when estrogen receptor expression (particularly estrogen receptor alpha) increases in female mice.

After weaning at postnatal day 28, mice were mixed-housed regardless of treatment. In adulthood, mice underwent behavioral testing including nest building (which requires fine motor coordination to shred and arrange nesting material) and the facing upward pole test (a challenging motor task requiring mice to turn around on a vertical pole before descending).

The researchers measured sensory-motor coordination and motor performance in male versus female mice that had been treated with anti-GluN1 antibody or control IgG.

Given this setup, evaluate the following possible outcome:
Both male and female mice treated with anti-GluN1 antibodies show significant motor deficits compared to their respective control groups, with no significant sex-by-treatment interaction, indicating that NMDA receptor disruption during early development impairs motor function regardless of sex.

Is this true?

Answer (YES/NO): NO